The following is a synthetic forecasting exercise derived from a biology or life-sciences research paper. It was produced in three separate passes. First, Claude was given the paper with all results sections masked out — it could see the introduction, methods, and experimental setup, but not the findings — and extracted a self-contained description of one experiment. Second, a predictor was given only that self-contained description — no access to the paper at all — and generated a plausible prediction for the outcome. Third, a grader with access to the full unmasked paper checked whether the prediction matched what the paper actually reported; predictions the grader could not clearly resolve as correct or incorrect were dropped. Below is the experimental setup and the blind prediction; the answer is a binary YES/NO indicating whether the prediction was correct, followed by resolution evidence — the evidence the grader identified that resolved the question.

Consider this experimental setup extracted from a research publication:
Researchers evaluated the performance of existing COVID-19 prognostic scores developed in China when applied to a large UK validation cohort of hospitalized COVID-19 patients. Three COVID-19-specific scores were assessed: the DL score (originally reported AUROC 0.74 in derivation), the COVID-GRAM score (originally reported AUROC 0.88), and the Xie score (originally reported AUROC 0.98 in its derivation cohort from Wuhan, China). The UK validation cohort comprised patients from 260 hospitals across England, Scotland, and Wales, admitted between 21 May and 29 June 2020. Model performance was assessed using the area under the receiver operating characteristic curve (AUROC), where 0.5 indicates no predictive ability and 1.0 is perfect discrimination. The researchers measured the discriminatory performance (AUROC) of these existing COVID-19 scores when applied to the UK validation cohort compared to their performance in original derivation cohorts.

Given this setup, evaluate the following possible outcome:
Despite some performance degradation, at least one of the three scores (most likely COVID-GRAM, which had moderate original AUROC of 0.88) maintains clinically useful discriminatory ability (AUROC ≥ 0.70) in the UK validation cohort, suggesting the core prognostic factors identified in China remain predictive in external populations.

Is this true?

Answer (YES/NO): YES